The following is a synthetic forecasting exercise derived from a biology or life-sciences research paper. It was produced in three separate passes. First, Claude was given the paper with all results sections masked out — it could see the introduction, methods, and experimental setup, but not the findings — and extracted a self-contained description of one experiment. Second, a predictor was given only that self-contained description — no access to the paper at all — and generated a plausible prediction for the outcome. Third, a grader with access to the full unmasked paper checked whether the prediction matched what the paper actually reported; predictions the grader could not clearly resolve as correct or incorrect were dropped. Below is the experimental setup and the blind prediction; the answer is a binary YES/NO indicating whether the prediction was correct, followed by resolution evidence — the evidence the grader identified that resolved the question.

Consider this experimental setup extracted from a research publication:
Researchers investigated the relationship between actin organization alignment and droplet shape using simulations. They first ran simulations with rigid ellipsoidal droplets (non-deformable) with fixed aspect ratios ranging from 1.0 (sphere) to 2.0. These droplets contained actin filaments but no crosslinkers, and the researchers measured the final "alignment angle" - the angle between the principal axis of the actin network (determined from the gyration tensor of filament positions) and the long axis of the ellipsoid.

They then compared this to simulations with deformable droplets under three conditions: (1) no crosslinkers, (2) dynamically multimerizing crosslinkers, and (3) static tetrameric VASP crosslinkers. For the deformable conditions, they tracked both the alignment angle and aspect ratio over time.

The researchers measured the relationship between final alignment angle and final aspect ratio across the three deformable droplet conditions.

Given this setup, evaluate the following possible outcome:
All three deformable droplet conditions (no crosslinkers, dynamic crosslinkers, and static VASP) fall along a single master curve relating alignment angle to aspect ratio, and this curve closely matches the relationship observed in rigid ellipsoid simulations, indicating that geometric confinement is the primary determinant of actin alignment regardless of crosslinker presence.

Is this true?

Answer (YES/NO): NO